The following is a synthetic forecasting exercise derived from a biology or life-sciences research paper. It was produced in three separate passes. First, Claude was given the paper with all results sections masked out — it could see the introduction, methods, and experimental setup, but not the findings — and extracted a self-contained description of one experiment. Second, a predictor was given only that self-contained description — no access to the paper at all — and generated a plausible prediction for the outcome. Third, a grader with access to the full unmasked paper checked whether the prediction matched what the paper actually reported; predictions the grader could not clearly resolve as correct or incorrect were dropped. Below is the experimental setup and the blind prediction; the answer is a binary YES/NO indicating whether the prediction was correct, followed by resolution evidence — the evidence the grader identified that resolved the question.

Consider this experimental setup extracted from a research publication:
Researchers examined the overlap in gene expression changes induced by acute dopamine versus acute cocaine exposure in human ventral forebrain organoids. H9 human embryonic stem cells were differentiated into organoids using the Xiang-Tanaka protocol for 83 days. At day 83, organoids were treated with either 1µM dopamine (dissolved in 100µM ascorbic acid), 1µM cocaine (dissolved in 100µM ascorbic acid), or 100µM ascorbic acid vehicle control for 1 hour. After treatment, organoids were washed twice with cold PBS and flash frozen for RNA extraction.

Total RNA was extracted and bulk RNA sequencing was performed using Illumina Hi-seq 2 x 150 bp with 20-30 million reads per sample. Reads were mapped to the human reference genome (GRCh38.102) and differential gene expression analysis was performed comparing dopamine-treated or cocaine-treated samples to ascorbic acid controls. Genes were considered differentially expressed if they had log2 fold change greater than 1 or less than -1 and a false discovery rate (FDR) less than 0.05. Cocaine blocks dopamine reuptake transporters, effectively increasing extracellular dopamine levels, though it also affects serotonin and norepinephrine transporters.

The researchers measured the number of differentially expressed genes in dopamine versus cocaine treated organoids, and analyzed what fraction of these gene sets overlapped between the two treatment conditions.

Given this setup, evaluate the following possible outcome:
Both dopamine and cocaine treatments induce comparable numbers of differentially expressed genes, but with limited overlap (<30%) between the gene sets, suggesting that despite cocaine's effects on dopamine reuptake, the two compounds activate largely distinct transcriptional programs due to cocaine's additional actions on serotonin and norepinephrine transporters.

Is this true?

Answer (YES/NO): NO